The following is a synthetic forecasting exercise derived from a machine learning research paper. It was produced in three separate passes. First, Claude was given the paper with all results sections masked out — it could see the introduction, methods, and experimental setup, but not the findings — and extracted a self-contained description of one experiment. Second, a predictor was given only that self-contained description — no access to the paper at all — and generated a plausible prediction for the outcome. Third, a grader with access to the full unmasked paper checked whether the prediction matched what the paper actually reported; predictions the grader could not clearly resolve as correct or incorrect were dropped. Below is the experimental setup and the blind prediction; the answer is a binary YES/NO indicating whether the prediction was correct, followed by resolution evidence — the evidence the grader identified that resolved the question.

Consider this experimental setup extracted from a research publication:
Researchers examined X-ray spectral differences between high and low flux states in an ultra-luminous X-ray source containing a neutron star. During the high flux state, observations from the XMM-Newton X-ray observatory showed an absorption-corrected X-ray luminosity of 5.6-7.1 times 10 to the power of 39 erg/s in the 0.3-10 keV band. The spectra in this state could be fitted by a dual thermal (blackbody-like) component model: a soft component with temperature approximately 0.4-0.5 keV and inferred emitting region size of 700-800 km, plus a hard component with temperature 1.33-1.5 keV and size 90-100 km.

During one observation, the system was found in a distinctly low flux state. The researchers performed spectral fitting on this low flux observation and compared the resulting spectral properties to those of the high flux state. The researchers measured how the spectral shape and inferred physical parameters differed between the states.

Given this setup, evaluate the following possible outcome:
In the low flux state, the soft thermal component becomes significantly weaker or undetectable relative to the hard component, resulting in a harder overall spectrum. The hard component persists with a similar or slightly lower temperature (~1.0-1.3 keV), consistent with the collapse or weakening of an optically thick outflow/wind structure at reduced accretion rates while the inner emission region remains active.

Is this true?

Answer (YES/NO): NO